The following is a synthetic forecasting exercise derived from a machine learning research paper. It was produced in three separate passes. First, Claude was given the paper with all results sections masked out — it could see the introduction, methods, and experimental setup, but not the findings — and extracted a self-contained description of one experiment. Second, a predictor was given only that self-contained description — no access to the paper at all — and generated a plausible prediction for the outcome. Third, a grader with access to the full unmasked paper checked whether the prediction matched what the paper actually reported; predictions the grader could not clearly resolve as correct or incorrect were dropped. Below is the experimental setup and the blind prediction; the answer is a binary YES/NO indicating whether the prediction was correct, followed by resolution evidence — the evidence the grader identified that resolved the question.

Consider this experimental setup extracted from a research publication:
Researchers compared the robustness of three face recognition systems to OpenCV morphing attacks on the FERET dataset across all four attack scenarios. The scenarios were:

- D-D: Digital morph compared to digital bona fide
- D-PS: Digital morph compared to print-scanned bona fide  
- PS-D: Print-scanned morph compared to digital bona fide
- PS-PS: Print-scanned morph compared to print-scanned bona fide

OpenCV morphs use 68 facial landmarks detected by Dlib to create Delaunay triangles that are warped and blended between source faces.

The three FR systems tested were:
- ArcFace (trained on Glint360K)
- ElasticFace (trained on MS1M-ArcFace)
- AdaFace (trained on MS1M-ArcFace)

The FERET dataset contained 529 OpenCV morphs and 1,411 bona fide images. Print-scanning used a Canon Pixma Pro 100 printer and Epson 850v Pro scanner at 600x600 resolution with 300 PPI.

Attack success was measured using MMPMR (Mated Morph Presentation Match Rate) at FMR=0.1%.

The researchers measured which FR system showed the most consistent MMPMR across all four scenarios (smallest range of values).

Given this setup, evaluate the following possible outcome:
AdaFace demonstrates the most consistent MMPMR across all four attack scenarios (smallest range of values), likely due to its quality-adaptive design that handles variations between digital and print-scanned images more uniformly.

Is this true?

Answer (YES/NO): NO